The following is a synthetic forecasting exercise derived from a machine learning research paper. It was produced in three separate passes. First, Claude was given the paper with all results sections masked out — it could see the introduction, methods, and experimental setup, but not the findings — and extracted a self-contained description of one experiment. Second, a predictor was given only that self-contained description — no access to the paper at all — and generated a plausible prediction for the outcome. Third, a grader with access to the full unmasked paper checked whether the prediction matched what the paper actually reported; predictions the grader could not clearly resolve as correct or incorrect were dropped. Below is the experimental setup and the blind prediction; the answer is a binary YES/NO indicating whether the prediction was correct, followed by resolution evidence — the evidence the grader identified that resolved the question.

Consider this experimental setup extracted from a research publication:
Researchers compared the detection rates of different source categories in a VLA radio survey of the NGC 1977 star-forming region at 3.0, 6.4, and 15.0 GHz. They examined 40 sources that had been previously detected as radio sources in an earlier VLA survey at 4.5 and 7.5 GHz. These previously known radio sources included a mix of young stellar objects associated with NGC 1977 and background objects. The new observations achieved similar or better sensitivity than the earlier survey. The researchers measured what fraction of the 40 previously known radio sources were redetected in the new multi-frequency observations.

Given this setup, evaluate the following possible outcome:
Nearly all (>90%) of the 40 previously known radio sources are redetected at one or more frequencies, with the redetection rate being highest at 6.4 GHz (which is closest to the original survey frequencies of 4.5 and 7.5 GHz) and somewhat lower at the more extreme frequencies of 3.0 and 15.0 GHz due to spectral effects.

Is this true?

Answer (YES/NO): NO